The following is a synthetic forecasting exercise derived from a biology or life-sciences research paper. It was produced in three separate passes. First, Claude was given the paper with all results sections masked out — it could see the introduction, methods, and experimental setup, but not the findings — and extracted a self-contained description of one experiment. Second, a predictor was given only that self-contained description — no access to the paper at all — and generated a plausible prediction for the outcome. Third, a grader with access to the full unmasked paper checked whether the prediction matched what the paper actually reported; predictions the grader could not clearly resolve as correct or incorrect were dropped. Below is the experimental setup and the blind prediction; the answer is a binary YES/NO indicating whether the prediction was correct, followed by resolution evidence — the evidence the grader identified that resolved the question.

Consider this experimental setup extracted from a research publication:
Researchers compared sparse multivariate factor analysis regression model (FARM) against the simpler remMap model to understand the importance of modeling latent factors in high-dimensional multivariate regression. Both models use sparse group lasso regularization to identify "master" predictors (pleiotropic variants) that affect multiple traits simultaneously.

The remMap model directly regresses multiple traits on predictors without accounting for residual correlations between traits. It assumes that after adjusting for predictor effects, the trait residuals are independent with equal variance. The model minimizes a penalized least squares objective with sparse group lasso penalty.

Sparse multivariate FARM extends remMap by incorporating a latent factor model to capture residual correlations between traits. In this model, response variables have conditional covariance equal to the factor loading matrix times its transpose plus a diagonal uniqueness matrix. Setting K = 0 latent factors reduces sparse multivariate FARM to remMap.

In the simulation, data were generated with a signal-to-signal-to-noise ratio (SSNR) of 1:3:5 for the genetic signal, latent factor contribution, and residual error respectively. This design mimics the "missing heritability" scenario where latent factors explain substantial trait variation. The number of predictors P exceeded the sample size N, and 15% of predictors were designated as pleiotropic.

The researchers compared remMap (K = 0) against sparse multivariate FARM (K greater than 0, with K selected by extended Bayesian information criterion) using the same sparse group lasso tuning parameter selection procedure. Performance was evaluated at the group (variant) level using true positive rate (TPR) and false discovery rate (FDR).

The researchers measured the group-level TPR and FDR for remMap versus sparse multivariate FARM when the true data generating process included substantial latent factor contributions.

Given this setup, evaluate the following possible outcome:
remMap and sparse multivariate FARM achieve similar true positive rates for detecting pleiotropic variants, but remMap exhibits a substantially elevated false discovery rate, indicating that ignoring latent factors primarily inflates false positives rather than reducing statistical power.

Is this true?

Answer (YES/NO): NO